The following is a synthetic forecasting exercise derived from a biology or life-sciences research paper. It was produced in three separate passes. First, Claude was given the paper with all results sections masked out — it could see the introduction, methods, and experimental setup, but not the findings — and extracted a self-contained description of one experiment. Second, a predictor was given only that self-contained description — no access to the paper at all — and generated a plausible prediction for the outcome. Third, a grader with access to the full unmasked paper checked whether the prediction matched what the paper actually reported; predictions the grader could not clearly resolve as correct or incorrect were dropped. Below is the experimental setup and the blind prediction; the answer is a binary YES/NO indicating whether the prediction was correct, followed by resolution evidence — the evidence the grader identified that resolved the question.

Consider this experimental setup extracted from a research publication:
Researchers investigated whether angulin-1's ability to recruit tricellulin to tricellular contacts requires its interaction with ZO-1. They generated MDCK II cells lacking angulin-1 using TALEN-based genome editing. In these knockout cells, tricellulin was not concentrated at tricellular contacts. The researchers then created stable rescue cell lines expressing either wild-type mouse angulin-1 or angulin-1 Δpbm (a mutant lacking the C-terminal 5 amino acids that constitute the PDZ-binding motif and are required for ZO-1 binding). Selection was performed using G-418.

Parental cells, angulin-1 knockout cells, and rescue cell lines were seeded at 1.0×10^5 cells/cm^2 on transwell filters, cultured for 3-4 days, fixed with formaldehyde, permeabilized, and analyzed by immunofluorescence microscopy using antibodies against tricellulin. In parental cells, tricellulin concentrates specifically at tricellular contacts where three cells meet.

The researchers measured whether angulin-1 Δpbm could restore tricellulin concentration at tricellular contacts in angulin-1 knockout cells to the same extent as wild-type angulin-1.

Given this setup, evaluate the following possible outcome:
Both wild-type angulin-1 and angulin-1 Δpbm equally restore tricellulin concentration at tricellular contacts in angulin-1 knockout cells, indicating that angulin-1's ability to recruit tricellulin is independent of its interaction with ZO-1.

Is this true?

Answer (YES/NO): YES